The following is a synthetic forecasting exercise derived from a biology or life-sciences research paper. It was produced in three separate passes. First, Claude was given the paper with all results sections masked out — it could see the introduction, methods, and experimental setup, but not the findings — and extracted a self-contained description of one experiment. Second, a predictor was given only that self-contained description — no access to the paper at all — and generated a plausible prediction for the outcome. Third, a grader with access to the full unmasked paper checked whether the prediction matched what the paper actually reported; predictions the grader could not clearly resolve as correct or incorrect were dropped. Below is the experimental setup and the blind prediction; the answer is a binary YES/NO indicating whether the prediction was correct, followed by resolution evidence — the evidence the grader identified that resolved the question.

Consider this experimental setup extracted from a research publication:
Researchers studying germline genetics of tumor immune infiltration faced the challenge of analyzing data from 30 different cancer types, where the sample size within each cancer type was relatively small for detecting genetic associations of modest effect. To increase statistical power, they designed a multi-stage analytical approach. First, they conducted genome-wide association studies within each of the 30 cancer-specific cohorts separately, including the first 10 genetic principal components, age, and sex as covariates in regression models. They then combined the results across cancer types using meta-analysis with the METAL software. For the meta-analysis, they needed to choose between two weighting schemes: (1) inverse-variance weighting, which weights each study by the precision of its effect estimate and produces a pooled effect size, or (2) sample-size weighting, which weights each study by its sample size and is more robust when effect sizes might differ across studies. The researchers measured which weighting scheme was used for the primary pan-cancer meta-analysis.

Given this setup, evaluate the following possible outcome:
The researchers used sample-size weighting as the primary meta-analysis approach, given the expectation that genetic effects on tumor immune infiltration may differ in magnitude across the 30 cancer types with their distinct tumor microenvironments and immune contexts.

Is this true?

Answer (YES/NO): YES